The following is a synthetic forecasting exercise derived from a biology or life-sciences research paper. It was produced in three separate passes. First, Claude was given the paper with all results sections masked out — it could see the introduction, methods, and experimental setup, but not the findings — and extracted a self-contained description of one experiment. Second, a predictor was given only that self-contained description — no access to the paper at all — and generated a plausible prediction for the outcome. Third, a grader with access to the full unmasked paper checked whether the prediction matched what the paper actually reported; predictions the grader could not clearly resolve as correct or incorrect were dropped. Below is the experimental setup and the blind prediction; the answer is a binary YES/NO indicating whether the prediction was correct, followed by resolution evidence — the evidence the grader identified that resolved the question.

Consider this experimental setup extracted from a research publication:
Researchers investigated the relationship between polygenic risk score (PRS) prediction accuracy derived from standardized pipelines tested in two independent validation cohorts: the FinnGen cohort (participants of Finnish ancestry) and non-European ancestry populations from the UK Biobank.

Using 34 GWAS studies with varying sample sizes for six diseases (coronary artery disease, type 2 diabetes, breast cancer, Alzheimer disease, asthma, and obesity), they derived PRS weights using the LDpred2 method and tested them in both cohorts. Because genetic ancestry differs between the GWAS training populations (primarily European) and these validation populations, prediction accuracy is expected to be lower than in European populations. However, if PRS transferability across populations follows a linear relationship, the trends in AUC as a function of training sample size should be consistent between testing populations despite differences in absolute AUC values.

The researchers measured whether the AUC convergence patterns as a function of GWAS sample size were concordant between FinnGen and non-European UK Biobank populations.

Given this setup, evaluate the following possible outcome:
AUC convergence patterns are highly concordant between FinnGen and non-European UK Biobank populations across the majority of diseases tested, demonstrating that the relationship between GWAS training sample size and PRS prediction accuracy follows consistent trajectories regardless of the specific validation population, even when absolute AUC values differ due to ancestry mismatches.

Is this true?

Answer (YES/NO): YES